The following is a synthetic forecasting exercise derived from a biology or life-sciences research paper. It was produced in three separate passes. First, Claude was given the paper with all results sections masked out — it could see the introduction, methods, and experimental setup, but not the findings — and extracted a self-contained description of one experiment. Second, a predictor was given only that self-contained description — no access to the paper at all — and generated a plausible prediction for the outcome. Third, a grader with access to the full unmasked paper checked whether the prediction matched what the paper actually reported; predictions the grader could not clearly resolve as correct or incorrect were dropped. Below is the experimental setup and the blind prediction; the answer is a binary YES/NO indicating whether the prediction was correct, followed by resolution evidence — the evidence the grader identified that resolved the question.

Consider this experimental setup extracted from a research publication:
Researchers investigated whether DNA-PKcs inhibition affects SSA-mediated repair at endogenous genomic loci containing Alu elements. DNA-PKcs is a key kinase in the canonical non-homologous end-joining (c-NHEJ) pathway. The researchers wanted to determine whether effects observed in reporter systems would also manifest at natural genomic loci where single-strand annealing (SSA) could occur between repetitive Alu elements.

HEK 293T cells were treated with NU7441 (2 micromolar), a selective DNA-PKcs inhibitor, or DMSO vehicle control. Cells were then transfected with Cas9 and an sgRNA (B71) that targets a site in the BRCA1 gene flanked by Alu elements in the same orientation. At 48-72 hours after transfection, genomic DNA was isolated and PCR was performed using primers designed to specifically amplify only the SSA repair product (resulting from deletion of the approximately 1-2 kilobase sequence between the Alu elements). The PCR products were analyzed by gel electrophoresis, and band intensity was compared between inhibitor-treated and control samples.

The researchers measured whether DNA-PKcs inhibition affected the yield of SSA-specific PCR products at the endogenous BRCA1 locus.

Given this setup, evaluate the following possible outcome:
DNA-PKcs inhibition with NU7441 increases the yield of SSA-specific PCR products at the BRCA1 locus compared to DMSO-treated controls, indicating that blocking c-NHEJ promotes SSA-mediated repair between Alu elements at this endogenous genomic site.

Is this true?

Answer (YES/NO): YES